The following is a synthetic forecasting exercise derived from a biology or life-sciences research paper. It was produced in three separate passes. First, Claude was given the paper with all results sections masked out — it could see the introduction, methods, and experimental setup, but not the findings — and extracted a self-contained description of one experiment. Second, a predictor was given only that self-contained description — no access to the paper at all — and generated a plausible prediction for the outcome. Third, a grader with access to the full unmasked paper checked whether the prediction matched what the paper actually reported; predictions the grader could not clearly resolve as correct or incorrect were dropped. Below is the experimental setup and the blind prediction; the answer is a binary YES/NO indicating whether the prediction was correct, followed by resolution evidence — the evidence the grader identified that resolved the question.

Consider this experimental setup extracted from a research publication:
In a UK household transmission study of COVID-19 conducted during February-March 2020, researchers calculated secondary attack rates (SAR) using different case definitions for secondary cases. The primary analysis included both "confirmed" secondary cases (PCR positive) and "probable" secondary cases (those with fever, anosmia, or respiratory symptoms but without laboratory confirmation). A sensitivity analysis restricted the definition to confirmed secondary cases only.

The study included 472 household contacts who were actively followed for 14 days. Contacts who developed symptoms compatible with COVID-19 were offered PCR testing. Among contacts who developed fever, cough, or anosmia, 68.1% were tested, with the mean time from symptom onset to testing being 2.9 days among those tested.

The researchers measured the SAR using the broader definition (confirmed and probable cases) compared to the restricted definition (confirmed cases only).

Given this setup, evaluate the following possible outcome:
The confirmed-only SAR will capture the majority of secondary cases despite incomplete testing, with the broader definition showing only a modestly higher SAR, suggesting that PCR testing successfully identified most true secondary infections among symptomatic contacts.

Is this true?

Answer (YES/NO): NO